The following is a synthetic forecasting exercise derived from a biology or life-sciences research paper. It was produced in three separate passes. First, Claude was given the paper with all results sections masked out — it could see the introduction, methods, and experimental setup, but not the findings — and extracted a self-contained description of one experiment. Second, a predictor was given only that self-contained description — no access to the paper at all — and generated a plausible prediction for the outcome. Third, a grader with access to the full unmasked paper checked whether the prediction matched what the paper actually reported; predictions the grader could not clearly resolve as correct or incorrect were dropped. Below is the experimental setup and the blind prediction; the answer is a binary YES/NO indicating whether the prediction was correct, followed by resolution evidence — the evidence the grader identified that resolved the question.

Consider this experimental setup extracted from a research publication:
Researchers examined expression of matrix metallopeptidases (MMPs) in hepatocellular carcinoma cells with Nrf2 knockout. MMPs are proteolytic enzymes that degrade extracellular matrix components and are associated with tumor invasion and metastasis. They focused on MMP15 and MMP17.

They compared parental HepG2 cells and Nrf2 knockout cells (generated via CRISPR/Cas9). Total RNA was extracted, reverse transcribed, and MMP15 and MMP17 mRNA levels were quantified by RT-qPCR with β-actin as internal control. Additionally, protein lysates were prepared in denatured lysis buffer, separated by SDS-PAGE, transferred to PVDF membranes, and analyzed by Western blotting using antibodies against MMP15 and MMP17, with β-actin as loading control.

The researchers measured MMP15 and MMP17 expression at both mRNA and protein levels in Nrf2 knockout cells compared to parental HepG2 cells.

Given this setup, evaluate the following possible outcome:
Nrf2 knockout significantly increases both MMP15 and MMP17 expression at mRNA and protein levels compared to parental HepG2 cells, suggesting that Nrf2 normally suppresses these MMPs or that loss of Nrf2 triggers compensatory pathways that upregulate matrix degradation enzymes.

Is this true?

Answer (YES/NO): NO